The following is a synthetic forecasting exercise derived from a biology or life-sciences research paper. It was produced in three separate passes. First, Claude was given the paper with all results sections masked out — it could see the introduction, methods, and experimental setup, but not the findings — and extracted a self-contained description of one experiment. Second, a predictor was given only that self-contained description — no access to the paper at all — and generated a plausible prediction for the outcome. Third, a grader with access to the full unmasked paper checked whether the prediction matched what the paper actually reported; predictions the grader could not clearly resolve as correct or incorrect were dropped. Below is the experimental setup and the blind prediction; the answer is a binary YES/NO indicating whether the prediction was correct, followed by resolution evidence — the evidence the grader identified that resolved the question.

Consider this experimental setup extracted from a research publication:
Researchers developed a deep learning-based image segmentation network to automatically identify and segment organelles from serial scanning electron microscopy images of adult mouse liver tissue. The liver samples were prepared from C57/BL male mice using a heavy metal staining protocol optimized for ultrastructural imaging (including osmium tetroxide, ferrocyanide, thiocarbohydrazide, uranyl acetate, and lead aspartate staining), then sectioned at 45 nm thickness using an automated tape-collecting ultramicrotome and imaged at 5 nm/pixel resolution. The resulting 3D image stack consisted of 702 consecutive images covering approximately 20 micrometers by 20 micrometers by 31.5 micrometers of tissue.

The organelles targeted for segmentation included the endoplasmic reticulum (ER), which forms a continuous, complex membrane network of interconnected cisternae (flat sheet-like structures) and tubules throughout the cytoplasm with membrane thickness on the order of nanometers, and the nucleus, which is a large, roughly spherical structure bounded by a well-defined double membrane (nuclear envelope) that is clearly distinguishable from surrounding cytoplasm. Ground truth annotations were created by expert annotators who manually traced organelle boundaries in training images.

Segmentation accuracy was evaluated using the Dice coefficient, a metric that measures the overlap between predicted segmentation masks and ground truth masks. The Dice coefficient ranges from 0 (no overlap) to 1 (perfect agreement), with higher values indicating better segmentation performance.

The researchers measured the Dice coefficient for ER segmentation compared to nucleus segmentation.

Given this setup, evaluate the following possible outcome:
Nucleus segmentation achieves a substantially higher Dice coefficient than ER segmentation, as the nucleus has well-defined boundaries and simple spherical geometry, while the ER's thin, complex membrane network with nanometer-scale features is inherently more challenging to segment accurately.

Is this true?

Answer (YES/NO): YES